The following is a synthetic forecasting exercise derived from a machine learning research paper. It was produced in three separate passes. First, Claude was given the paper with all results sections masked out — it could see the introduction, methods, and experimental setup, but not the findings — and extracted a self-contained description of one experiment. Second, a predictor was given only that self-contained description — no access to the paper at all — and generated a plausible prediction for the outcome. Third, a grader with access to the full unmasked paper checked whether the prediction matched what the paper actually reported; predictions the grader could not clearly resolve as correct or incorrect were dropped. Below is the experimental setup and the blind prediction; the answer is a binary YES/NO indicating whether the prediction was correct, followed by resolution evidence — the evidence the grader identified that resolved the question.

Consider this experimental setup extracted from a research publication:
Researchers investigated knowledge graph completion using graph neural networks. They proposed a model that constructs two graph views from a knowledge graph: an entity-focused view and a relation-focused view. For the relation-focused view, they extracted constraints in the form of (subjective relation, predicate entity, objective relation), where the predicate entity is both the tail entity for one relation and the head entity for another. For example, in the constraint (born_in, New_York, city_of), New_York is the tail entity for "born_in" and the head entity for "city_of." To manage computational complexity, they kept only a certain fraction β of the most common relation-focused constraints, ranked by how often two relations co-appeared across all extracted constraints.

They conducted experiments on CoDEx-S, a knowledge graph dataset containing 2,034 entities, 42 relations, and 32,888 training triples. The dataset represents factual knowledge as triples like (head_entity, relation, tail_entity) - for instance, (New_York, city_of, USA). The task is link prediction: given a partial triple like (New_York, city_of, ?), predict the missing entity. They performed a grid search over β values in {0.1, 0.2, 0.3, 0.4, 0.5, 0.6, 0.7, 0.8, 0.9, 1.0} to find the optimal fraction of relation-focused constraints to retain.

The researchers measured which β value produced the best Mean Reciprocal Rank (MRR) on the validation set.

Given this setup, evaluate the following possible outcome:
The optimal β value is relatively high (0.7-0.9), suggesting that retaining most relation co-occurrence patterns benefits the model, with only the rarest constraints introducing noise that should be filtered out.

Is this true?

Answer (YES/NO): NO